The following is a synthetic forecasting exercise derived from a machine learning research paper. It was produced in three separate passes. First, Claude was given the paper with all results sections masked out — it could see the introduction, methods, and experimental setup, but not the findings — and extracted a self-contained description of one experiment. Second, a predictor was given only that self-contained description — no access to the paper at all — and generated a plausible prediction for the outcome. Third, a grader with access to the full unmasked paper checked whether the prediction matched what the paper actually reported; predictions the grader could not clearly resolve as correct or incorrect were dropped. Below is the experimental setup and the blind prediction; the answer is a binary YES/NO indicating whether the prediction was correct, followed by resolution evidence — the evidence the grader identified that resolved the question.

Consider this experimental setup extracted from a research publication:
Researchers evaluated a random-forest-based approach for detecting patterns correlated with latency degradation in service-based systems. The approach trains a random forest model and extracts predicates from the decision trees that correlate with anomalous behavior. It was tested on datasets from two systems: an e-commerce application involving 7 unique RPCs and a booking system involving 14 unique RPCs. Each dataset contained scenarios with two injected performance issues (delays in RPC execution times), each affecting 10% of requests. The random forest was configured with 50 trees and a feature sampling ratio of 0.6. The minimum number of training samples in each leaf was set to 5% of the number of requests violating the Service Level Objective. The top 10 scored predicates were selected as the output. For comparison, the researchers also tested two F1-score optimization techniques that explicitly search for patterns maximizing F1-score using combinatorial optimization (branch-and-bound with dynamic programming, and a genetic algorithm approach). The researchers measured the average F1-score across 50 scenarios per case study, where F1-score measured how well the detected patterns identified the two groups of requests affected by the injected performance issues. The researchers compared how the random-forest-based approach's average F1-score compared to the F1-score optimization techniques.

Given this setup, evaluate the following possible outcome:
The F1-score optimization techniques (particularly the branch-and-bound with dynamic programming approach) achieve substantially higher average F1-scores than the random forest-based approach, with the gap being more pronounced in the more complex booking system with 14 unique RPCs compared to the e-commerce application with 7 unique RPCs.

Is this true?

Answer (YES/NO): NO